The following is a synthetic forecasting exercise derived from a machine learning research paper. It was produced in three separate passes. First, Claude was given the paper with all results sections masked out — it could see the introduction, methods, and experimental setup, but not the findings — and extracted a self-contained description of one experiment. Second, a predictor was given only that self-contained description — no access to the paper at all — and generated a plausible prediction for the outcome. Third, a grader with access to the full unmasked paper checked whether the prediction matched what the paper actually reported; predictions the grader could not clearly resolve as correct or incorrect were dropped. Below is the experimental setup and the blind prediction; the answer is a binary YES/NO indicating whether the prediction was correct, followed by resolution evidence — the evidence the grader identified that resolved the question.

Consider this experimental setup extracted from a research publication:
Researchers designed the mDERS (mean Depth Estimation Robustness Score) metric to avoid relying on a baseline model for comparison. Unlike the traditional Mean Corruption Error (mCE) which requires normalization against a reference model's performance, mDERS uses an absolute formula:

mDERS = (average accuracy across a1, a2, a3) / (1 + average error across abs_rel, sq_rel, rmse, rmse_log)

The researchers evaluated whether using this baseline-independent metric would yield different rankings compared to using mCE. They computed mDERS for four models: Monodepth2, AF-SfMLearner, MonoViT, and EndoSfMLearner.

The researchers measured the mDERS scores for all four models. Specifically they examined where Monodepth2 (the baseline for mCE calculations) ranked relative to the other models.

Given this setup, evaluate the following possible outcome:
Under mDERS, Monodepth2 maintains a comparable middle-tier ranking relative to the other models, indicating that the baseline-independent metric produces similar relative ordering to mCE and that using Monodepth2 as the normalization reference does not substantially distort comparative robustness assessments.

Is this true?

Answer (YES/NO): YES